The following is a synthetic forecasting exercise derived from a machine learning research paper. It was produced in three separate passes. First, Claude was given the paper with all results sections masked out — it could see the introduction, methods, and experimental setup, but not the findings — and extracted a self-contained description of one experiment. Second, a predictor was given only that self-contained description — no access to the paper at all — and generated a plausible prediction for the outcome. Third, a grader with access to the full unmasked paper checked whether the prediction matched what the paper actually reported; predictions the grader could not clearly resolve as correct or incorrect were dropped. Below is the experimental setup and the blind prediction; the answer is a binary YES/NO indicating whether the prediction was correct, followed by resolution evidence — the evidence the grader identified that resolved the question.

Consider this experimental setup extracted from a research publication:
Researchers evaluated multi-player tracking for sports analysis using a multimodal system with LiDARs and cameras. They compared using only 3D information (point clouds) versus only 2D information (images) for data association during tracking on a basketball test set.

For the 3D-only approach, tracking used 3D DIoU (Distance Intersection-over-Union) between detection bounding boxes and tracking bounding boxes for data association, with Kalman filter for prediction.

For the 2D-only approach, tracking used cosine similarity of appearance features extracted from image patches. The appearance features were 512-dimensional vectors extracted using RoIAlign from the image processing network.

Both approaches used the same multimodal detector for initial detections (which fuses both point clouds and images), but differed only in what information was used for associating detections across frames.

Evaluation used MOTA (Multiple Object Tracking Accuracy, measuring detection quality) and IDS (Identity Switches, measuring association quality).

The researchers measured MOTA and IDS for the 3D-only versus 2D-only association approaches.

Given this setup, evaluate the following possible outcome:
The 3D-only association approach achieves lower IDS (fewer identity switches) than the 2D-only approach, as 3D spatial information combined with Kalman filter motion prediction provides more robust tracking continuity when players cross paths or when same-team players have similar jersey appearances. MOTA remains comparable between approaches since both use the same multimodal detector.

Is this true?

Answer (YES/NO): NO